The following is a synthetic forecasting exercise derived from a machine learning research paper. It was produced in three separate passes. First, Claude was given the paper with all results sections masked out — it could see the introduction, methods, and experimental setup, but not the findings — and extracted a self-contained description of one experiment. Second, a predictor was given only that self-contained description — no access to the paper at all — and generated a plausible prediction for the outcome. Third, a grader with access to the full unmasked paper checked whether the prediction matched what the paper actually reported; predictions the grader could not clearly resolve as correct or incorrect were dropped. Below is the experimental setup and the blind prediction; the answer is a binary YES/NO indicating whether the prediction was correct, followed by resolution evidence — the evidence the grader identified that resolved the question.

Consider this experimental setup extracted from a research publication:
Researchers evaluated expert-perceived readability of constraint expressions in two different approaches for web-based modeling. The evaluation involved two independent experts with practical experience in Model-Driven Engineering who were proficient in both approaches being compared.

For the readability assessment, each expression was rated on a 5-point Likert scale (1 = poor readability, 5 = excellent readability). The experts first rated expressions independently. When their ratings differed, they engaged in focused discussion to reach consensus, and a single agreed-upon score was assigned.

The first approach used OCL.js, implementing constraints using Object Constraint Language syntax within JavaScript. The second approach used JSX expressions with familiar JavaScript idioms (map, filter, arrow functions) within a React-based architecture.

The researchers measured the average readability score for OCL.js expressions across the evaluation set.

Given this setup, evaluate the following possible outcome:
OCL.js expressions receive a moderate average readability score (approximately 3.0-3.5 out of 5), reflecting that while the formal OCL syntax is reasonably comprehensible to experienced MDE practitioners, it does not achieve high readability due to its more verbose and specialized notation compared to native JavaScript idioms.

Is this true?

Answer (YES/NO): NO